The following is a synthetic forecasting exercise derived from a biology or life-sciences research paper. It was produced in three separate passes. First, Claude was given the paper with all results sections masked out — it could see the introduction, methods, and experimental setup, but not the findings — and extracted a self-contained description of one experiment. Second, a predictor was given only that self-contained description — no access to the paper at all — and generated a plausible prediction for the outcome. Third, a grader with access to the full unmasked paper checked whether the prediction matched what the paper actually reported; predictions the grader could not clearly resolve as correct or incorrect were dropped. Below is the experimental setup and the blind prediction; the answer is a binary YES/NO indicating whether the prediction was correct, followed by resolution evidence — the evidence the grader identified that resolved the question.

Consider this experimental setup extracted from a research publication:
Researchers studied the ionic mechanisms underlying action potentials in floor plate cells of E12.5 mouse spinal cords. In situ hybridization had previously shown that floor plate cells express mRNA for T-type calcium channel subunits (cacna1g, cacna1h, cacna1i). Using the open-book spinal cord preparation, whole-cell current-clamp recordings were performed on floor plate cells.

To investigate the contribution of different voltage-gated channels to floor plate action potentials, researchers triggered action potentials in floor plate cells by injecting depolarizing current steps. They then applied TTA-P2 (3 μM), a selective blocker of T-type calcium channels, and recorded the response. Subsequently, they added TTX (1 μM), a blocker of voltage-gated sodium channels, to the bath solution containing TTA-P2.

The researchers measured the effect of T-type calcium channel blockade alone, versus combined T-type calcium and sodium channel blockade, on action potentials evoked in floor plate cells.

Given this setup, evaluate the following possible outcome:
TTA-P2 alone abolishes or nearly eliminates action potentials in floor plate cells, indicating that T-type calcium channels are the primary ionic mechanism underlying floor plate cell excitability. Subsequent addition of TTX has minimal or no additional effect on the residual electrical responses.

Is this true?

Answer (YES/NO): NO